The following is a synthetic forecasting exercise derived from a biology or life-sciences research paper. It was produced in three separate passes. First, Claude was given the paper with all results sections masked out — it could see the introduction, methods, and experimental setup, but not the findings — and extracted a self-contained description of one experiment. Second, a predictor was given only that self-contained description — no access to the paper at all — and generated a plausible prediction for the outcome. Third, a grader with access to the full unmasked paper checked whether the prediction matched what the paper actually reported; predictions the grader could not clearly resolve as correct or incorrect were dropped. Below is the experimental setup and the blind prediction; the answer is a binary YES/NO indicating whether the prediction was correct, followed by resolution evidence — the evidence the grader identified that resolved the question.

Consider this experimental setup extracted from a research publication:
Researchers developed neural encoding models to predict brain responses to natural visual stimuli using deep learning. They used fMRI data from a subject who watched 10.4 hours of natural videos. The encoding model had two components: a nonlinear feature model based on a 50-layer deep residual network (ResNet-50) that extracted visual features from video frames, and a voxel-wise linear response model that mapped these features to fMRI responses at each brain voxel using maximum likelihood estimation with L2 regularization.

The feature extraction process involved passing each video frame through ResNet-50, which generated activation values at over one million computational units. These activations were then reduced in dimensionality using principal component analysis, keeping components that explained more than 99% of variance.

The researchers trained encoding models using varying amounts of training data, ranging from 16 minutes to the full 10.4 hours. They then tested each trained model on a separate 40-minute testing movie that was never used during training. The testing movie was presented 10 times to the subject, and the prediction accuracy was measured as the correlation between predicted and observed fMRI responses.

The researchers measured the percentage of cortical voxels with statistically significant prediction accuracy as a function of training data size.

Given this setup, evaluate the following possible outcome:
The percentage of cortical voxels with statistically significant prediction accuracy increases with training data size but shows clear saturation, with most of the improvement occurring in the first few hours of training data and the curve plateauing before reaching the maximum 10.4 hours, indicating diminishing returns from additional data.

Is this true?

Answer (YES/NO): NO